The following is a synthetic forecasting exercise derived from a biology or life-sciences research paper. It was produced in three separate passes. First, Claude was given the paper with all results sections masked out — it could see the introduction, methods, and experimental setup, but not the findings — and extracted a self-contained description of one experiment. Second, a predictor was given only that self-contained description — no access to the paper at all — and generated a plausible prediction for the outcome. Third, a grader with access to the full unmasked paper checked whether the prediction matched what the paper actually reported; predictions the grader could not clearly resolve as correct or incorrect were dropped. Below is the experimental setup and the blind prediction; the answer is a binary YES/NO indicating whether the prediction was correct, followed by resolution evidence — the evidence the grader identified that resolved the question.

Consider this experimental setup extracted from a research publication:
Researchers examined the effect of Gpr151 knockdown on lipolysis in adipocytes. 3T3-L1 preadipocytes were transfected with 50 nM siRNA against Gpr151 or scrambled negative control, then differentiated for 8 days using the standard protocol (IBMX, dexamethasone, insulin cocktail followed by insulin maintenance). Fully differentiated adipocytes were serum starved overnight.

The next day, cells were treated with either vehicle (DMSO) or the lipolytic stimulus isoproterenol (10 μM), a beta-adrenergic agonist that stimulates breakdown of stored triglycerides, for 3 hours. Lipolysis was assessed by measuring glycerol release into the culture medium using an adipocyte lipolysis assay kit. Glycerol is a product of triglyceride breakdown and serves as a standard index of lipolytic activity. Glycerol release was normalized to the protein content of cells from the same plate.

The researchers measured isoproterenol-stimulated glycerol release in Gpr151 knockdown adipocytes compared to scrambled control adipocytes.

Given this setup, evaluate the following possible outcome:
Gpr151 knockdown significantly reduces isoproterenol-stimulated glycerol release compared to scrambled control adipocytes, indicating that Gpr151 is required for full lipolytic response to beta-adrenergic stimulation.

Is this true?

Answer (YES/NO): YES